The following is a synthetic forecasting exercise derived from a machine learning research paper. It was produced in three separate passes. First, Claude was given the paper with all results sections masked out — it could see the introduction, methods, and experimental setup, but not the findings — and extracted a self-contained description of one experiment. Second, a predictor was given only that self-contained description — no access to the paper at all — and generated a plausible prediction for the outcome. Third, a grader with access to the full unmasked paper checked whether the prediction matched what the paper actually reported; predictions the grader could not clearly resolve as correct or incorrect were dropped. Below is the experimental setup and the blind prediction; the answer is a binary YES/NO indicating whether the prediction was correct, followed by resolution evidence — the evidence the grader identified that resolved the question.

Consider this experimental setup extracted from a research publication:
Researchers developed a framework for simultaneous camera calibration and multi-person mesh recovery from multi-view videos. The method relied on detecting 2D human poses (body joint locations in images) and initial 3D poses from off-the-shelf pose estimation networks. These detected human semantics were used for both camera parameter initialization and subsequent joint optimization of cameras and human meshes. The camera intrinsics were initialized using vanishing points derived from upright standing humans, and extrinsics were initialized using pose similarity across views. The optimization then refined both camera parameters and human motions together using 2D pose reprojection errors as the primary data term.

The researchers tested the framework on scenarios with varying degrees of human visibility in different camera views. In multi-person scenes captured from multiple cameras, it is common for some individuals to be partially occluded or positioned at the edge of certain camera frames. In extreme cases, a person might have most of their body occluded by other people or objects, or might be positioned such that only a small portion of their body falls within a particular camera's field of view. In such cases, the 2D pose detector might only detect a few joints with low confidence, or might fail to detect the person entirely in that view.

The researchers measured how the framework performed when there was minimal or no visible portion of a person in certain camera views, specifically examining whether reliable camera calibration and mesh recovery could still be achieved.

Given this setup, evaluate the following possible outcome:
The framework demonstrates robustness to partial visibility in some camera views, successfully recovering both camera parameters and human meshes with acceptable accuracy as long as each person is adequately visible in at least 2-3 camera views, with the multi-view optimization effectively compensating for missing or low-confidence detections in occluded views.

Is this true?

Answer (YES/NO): NO